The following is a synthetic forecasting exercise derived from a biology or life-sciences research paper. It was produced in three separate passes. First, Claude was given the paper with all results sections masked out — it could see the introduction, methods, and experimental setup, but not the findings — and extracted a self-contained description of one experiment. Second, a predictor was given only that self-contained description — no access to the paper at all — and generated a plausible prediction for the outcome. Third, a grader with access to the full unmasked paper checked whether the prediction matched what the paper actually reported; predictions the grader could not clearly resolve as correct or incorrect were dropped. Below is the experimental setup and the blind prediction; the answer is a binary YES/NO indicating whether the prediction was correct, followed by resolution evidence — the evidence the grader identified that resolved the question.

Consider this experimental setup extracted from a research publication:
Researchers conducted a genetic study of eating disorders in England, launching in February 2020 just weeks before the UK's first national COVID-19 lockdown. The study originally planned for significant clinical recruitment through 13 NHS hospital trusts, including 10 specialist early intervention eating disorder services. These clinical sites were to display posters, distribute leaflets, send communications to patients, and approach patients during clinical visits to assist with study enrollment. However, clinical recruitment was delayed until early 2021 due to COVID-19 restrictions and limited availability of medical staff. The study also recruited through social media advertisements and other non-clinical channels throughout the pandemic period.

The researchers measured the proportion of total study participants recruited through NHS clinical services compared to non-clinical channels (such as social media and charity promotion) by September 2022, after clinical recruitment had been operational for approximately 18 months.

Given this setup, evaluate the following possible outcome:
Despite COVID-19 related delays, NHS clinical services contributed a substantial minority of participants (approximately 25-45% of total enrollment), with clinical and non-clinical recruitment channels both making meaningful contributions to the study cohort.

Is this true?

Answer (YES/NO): NO